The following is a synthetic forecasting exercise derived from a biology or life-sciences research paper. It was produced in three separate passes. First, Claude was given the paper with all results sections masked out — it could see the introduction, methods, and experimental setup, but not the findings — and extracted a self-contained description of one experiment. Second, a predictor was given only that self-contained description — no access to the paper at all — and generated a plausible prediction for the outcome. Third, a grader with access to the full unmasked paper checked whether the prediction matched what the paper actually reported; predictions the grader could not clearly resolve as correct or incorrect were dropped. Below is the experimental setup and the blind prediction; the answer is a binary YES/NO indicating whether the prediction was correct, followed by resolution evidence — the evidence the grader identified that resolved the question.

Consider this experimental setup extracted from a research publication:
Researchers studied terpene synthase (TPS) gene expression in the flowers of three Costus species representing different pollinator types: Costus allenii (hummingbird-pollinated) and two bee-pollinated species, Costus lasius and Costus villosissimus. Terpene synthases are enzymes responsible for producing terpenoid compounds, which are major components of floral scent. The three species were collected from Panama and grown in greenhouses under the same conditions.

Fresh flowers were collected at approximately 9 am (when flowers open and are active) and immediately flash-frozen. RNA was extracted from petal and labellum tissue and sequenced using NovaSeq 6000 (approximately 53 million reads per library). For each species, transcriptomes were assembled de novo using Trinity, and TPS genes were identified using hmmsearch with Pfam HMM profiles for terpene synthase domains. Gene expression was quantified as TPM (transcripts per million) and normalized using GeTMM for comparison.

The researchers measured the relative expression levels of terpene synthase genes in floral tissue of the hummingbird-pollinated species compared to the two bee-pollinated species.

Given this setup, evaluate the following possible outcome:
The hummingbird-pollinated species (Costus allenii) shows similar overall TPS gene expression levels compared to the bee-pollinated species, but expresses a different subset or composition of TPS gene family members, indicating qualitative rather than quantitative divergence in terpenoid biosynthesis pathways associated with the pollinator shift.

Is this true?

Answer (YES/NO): NO